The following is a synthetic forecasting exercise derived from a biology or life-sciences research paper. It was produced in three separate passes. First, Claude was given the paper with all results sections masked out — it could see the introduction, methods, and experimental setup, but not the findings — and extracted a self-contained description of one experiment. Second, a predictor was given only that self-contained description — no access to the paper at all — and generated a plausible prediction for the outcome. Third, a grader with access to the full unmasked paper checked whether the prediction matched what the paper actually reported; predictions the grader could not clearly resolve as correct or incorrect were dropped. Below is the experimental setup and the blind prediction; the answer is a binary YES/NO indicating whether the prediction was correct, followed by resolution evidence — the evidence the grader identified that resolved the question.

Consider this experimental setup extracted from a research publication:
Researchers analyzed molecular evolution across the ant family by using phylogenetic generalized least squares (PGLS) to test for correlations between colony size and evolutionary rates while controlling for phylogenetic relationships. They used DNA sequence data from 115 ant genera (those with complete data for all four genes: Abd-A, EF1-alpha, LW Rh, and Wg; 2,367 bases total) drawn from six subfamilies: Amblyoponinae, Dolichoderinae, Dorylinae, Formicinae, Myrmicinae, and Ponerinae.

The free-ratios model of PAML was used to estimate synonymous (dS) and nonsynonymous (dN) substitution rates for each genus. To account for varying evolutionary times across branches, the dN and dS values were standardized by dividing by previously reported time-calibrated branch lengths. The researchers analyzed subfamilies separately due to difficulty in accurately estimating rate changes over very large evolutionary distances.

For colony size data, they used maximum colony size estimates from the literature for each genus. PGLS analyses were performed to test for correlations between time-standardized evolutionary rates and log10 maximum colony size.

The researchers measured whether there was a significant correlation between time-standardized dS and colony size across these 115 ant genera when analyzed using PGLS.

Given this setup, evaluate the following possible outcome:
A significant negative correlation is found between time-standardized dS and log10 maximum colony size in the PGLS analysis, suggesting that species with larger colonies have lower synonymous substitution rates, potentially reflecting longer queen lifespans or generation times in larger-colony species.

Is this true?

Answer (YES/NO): NO